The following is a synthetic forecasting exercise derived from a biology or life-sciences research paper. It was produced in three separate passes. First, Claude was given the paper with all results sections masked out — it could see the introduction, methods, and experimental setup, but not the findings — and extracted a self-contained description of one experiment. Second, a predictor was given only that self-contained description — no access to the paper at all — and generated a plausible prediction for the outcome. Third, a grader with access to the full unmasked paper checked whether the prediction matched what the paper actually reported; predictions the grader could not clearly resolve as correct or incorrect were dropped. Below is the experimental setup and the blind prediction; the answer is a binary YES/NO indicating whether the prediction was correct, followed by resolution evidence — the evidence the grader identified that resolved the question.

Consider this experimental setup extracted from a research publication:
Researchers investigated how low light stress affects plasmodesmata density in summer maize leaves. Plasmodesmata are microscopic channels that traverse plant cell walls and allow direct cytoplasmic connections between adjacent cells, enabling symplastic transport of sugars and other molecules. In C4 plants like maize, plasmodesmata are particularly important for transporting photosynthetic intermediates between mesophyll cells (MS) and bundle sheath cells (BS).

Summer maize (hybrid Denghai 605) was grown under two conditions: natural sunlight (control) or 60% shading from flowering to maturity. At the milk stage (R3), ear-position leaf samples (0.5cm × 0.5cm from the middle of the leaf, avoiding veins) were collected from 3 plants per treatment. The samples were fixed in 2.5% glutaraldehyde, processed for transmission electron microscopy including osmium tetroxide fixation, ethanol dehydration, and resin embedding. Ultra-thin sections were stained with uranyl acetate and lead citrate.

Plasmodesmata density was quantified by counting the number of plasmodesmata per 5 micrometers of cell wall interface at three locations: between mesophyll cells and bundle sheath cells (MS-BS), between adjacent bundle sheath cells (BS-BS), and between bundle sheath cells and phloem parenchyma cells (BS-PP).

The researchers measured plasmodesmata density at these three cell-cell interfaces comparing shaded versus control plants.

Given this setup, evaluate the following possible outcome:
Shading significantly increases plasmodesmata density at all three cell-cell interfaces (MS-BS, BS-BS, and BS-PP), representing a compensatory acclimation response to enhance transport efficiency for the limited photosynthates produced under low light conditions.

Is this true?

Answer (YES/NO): NO